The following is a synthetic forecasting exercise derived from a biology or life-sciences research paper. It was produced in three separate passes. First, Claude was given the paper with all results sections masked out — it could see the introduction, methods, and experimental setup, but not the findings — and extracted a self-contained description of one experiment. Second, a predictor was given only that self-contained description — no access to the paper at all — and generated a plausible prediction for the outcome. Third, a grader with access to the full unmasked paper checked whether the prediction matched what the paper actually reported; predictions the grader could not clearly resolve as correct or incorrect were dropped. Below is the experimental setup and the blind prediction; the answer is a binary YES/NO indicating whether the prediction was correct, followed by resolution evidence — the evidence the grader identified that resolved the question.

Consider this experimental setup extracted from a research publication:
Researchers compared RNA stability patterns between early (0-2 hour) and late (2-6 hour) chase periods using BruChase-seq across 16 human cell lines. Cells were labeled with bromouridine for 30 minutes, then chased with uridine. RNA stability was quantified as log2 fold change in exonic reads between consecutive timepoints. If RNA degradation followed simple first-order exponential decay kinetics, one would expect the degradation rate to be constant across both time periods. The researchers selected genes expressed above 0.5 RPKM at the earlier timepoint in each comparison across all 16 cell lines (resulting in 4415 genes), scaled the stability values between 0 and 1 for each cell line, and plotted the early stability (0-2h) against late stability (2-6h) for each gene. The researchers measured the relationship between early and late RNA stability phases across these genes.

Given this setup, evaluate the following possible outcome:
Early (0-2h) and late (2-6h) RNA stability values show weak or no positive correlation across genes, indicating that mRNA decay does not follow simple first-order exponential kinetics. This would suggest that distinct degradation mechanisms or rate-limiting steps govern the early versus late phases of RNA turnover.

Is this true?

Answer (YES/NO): NO